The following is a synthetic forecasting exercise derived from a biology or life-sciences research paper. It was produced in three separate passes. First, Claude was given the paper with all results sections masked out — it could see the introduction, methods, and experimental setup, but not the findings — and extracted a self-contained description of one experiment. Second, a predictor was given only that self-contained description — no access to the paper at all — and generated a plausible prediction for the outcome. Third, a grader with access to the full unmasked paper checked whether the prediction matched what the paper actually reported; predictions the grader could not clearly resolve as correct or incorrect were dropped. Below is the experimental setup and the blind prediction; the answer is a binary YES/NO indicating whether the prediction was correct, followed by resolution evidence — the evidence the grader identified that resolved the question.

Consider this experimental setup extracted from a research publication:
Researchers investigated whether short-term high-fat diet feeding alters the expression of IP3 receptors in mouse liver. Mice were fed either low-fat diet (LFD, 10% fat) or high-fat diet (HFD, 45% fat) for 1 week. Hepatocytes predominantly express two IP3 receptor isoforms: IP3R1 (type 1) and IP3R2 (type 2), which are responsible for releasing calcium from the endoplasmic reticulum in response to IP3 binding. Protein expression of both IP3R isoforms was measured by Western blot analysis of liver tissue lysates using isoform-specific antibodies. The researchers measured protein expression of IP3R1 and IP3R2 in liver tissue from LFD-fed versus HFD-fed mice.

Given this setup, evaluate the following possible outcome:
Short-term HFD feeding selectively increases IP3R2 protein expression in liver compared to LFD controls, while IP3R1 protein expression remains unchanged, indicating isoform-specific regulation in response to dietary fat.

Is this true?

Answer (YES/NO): NO